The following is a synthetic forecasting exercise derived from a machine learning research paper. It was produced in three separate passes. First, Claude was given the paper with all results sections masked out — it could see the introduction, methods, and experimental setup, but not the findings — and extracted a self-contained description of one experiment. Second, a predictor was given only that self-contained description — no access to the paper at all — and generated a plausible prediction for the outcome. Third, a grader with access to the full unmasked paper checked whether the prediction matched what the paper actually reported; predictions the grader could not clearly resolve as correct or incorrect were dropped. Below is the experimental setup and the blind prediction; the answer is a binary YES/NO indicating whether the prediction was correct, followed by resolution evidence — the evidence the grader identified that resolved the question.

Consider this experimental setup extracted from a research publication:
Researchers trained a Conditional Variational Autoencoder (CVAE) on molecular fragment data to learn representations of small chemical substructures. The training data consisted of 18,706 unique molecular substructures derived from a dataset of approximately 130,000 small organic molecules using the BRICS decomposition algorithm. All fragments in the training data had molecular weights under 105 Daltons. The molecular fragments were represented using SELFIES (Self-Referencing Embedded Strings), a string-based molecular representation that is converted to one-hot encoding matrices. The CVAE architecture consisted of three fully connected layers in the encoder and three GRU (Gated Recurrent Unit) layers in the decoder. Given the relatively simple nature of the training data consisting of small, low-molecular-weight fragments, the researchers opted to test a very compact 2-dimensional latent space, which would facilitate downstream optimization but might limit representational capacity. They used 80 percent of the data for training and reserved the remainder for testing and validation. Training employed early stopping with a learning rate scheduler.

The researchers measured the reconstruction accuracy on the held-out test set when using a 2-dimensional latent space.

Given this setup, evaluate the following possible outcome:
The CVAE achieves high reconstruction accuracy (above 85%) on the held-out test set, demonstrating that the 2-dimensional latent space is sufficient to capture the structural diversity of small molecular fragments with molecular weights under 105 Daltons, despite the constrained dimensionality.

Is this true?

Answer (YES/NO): YES